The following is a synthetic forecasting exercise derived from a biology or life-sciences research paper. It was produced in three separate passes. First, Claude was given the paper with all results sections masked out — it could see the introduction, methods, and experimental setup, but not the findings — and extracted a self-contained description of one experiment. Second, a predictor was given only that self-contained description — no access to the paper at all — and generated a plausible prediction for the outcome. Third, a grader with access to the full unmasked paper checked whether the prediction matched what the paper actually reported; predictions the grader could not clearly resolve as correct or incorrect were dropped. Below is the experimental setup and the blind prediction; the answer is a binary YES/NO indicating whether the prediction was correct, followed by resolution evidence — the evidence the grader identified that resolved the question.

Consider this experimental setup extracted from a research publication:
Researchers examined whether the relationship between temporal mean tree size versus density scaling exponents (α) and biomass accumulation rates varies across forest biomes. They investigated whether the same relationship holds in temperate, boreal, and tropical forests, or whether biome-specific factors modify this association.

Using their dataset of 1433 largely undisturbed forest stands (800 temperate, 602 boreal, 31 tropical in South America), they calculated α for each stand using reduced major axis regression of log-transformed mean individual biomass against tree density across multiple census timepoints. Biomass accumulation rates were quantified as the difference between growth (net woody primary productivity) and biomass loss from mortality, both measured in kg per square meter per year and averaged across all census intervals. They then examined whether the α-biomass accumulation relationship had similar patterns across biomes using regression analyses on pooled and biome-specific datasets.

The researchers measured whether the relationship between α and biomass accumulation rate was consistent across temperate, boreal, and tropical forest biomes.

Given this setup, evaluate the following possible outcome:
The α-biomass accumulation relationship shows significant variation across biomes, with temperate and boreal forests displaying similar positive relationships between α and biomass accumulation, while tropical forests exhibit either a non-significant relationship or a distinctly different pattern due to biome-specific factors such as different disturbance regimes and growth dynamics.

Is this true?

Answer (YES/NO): NO